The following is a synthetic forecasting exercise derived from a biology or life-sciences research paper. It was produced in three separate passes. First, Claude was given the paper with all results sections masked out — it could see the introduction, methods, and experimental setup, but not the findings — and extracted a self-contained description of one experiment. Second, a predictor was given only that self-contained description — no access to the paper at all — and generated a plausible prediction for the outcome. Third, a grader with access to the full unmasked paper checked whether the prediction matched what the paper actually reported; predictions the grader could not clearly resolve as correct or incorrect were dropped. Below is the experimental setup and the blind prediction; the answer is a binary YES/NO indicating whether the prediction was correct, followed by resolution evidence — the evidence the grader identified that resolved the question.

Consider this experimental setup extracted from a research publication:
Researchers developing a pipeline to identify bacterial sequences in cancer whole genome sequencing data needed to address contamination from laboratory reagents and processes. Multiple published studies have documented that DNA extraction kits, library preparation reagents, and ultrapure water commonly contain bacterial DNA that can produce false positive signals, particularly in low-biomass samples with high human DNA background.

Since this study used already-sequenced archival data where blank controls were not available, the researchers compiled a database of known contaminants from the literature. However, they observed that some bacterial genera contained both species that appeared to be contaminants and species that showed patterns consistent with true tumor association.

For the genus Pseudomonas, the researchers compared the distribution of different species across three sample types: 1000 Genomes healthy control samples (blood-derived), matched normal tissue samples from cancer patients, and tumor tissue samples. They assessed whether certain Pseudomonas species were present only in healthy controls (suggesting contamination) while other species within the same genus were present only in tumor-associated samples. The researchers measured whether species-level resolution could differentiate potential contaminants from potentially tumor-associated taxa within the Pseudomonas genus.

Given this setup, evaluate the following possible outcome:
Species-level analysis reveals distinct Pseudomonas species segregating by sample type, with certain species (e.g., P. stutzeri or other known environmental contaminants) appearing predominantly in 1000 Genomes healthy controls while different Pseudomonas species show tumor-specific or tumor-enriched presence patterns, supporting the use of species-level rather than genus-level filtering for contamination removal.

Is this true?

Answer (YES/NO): NO